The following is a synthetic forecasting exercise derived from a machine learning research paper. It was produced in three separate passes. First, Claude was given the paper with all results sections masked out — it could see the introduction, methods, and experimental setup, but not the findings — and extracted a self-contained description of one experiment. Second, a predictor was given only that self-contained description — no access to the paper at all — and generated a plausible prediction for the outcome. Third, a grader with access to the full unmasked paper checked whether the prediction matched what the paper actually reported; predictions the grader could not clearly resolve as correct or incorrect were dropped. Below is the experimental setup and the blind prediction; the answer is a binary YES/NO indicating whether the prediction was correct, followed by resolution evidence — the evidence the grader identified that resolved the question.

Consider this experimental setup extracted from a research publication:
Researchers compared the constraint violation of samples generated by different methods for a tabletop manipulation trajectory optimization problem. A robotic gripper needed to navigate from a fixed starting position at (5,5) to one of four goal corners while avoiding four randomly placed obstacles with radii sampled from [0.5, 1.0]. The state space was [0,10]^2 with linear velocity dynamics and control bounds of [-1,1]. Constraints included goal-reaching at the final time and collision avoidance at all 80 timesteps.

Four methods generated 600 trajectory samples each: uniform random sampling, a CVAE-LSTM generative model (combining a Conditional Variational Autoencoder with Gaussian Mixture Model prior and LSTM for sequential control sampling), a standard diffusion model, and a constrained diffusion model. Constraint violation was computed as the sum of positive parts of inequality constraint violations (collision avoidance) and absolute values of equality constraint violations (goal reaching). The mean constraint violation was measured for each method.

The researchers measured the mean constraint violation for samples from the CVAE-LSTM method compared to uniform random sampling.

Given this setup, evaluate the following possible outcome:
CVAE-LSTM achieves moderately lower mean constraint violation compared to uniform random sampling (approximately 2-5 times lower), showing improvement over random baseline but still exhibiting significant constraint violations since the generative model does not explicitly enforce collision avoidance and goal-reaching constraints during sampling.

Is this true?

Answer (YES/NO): YES